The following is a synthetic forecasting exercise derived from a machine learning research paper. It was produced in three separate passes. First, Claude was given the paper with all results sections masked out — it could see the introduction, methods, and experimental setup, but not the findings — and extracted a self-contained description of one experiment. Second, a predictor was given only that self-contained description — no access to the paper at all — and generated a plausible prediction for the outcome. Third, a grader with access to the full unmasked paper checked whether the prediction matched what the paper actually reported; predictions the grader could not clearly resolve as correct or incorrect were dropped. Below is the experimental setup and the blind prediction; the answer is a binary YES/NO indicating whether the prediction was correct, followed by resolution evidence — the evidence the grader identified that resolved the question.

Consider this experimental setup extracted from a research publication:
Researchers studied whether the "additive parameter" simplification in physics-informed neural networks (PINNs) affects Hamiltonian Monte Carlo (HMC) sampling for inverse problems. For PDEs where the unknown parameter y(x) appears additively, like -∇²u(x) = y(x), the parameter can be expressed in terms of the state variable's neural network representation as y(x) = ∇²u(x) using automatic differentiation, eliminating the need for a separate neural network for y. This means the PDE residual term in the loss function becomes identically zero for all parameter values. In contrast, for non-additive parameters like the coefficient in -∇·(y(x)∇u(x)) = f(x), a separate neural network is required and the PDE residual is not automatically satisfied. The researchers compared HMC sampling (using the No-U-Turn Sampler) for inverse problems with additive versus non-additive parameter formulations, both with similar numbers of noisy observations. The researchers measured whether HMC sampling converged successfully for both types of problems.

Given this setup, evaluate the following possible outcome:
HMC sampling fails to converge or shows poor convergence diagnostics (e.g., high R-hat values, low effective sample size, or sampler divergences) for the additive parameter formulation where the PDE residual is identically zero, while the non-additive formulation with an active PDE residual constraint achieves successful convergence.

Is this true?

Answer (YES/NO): NO